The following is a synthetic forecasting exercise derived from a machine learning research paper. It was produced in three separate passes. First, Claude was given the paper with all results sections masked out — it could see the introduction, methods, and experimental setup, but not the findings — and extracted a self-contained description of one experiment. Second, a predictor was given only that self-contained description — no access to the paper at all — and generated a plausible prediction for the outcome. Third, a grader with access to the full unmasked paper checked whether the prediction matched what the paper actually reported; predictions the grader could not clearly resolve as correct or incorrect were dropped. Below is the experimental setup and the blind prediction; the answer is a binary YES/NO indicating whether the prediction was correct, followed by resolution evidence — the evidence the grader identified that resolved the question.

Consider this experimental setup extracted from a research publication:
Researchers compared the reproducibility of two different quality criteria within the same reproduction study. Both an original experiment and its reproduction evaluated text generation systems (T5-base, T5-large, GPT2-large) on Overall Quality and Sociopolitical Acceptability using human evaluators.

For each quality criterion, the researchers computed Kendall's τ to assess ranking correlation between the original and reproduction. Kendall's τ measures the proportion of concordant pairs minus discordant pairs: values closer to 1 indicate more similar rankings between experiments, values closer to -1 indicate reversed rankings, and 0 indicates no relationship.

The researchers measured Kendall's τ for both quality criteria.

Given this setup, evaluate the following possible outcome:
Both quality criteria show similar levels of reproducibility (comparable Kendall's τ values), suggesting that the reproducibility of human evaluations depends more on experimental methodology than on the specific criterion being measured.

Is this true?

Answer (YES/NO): NO